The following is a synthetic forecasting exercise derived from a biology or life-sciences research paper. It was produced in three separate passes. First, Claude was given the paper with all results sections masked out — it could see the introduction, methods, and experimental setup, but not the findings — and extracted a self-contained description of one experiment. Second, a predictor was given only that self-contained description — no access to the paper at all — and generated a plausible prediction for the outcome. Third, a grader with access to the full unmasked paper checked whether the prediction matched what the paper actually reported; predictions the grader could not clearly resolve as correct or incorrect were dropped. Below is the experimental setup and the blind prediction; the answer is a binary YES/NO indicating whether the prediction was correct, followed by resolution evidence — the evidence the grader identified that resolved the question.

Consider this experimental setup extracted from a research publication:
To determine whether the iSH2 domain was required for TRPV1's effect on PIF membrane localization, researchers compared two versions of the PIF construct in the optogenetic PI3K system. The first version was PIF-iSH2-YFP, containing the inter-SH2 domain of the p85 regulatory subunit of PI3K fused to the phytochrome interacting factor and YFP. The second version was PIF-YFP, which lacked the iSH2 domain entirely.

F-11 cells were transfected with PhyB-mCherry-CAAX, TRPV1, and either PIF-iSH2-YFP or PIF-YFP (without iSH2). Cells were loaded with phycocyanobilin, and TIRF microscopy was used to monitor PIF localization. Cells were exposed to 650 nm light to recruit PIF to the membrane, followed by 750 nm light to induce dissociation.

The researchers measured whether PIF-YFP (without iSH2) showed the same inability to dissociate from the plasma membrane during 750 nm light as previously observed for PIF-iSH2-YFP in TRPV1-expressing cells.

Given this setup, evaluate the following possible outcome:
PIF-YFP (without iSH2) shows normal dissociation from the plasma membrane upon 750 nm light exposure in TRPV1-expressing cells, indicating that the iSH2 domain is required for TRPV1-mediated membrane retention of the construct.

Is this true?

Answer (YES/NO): YES